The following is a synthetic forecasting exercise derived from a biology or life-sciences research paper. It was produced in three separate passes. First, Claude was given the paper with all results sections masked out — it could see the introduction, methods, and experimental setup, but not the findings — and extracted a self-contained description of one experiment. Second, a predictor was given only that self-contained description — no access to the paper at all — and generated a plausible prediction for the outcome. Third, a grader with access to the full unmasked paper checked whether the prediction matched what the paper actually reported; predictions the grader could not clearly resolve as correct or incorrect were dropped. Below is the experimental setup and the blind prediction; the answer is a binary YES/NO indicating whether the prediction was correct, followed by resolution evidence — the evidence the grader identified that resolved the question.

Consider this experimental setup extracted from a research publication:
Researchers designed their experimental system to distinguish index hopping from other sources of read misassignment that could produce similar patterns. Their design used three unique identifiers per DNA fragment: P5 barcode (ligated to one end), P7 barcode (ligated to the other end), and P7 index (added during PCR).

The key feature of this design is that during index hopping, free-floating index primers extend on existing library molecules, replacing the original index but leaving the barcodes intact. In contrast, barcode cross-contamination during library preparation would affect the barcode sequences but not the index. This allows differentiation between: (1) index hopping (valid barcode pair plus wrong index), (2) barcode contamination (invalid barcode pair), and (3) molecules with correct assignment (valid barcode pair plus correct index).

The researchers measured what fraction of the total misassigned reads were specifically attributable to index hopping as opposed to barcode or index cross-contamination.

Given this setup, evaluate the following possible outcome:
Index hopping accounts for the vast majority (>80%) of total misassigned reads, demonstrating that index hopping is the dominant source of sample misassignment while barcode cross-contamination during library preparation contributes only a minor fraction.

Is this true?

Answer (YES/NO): NO